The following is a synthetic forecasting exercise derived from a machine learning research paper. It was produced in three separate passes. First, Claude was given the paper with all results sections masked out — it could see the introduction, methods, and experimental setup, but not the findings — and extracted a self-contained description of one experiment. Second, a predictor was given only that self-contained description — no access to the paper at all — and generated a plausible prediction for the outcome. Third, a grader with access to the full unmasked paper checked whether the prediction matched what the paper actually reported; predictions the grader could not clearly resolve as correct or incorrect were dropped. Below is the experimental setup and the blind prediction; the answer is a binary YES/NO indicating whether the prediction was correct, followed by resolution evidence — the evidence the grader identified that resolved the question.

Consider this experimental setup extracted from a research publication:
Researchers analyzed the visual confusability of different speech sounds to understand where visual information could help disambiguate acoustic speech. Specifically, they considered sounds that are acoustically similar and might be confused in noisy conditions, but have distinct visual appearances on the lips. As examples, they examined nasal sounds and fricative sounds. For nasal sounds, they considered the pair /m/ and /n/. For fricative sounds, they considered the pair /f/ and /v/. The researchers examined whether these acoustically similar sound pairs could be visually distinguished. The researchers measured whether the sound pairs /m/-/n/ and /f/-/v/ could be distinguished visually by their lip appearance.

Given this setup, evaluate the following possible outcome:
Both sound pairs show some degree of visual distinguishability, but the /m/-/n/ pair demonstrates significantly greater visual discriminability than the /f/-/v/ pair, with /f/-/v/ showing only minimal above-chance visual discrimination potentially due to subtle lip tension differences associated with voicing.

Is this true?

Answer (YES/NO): NO